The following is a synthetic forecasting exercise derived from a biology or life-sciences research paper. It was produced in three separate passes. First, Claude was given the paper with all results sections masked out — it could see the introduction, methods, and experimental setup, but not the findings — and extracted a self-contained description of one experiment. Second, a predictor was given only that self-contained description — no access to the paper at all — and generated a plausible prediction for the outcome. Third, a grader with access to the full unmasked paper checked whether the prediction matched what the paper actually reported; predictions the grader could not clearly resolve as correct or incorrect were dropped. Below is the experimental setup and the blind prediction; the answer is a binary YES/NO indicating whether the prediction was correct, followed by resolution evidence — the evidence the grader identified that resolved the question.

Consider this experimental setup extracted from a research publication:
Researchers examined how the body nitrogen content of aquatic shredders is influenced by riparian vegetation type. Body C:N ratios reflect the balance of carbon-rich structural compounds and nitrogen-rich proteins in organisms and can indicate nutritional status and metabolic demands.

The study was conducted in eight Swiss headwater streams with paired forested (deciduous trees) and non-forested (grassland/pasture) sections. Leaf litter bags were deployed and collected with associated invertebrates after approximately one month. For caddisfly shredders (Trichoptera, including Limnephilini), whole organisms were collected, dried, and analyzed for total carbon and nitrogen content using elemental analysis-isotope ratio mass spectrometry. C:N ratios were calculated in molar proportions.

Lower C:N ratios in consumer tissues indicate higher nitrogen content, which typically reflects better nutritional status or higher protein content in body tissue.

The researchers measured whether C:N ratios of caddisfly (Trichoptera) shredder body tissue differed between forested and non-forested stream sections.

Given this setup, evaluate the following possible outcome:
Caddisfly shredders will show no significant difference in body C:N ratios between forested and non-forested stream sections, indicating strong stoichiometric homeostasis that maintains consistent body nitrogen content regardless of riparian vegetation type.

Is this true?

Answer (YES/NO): NO